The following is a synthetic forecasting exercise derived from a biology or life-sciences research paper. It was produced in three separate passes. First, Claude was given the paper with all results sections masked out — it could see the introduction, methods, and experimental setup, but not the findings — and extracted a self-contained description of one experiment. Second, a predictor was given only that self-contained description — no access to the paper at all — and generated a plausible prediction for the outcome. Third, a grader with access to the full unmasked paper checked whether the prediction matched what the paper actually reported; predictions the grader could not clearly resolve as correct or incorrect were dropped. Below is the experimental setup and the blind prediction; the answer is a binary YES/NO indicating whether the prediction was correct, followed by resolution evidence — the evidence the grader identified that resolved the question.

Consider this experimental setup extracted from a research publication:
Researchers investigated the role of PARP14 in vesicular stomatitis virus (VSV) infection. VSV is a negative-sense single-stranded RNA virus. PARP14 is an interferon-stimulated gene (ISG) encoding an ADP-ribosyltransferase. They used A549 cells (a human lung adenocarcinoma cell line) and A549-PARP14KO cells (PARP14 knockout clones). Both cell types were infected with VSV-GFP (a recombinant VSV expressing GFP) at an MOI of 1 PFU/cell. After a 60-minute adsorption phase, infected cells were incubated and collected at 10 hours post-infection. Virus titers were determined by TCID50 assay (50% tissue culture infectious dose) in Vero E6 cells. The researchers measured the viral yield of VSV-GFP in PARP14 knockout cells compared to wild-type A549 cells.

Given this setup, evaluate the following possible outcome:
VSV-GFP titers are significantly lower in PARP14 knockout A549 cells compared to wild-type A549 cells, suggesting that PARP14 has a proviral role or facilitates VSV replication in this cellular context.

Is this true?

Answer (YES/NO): YES